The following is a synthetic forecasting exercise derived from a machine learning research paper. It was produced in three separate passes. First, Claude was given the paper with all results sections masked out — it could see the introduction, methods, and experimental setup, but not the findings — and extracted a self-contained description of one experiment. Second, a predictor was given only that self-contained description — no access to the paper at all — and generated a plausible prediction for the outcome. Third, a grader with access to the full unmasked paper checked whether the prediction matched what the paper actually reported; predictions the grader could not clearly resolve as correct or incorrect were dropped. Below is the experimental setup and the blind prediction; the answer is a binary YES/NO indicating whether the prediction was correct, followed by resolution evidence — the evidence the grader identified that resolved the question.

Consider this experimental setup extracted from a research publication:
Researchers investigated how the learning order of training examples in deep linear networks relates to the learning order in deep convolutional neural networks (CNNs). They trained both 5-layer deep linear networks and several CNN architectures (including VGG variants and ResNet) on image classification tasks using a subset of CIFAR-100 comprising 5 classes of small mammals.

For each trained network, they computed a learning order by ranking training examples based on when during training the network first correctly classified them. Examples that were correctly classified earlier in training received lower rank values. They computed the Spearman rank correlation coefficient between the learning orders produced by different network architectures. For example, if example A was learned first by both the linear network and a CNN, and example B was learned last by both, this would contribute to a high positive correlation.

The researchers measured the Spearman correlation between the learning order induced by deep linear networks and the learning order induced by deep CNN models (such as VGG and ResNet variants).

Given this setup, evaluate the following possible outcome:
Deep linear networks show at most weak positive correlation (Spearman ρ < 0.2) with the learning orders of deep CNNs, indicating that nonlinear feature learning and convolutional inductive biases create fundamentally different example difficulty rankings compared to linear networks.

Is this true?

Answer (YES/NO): NO